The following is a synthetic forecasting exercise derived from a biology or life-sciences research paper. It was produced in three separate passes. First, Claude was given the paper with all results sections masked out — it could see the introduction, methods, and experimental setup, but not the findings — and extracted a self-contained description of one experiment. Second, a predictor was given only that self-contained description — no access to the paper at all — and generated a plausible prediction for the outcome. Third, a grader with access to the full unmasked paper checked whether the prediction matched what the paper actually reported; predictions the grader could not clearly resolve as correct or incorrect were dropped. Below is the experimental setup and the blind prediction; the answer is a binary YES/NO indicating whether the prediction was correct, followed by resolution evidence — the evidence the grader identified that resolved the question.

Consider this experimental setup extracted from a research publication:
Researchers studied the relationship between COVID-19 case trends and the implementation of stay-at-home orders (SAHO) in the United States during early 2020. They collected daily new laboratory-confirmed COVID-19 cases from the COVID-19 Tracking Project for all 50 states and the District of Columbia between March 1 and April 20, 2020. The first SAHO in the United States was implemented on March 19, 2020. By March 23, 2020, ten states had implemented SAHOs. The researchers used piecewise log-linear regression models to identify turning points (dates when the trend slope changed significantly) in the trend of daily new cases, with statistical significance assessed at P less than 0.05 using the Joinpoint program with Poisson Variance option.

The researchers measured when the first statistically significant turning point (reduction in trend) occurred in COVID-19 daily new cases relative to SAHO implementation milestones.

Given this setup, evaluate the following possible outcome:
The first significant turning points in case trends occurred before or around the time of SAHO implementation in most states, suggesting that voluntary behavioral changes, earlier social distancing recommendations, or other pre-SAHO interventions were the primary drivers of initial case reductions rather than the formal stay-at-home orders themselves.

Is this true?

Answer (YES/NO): NO